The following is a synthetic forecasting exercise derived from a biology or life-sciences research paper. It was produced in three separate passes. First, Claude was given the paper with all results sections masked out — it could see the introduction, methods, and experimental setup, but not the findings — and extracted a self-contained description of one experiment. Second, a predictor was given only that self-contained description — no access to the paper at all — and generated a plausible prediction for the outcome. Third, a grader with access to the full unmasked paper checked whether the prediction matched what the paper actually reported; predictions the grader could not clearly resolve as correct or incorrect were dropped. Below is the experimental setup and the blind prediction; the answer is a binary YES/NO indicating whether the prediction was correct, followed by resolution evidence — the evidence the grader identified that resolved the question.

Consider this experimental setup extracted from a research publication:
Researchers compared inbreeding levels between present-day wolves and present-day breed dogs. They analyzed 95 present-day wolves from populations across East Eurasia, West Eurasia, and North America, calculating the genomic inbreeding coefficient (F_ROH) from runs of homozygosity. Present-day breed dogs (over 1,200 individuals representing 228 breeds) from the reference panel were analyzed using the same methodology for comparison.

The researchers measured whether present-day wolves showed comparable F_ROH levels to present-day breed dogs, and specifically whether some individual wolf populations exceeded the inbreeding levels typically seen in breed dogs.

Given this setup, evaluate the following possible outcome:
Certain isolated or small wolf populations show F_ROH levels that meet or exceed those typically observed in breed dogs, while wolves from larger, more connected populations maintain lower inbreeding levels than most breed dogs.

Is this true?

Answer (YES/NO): YES